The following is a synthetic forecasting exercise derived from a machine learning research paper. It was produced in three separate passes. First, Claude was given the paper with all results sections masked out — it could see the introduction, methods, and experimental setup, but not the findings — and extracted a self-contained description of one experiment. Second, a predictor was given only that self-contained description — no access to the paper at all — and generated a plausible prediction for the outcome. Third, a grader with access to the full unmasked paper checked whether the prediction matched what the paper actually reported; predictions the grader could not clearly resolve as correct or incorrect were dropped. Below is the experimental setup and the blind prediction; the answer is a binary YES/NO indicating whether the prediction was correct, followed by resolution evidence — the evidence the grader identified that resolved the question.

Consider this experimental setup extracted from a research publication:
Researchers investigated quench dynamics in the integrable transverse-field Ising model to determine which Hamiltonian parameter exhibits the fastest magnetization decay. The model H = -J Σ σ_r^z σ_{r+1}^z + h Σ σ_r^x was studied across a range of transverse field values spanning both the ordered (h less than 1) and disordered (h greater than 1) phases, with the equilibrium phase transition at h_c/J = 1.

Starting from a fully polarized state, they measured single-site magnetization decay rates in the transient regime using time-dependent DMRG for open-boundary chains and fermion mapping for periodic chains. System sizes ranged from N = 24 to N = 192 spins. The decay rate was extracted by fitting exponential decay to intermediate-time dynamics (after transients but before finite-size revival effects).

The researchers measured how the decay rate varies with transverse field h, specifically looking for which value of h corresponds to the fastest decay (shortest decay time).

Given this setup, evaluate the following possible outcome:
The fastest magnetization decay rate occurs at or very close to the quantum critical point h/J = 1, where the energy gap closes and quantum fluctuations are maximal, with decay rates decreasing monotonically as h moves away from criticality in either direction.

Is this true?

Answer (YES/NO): YES